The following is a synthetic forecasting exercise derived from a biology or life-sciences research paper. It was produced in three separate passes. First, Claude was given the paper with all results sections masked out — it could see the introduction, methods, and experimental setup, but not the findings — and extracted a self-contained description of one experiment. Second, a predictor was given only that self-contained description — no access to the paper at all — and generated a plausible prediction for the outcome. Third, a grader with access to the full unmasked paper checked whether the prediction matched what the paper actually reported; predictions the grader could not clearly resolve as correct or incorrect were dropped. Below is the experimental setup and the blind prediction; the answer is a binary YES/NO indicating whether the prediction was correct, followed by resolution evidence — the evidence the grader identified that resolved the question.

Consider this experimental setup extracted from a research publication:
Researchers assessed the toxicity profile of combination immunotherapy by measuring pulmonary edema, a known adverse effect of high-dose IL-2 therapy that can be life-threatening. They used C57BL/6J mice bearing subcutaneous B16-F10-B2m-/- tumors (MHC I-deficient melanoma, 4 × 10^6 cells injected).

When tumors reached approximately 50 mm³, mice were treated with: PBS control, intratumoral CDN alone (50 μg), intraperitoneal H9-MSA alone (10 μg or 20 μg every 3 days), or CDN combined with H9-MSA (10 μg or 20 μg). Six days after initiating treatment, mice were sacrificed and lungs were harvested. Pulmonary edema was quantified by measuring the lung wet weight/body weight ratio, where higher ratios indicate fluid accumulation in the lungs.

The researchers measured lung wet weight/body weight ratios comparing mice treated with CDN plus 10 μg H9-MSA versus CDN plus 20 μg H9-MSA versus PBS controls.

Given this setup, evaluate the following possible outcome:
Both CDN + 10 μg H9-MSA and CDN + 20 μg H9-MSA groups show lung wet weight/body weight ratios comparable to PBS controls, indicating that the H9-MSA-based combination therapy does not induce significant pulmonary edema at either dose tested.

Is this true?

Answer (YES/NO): NO